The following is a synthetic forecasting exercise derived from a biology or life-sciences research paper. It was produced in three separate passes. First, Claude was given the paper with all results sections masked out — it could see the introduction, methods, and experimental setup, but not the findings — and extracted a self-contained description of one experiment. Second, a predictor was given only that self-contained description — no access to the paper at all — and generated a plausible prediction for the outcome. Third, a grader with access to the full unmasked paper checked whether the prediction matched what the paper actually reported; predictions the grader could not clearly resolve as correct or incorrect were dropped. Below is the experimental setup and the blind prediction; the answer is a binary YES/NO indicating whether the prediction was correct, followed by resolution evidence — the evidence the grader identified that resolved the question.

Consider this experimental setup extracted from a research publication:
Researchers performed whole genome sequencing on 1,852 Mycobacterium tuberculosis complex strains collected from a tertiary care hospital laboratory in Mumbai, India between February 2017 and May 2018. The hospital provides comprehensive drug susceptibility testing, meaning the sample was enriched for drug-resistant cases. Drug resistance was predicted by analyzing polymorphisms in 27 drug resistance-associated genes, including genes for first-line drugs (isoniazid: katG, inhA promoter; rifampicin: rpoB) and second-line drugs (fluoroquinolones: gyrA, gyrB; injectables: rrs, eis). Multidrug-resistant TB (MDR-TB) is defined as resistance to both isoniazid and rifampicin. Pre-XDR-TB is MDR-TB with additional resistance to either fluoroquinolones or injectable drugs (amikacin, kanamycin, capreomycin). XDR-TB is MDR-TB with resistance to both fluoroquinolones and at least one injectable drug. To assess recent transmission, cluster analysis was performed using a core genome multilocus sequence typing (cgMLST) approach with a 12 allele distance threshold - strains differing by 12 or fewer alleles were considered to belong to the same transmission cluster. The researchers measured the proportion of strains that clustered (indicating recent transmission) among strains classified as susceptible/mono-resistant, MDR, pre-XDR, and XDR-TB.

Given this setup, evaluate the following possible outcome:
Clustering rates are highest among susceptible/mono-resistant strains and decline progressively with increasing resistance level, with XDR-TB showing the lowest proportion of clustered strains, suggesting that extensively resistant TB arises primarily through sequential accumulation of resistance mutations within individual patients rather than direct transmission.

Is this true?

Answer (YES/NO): NO